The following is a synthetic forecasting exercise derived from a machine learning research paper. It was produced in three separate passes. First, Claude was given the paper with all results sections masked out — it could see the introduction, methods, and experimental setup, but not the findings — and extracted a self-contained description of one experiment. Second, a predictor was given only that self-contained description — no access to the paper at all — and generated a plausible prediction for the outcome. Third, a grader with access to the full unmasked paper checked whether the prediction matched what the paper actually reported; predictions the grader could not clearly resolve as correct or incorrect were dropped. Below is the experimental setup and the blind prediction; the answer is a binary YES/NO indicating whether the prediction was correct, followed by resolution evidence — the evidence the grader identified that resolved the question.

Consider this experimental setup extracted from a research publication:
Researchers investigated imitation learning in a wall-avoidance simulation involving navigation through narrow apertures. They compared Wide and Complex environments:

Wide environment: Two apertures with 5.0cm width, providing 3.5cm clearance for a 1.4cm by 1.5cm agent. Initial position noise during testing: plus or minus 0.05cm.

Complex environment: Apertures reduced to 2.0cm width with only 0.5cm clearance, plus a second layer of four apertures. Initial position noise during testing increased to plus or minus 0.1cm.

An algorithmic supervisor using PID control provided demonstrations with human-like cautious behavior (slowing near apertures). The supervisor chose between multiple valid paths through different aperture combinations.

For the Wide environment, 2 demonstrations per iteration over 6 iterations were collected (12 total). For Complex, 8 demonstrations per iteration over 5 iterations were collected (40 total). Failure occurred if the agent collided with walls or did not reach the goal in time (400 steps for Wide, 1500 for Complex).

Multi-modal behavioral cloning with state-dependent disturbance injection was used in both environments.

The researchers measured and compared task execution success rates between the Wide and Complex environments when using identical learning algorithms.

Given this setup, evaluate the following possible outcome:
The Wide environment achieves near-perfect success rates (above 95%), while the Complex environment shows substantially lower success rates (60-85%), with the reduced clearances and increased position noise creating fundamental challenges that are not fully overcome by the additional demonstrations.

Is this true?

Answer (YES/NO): NO